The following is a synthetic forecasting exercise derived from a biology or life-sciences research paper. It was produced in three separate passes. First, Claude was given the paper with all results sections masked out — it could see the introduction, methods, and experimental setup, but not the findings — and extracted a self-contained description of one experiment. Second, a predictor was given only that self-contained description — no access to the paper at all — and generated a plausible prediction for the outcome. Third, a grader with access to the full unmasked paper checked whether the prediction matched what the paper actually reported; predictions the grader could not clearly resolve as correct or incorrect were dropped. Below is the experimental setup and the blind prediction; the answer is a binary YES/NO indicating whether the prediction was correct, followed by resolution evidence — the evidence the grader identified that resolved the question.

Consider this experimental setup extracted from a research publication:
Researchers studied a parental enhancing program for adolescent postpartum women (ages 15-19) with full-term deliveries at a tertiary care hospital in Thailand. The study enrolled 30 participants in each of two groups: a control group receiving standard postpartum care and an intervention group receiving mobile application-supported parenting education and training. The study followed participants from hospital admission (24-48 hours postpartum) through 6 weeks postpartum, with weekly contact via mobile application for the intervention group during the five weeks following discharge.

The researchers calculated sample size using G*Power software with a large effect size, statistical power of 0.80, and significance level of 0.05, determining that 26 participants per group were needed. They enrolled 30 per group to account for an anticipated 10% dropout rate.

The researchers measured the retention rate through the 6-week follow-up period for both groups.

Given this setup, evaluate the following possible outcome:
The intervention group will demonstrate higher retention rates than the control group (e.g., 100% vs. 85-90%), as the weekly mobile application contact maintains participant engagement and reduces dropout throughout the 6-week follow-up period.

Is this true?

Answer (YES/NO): NO